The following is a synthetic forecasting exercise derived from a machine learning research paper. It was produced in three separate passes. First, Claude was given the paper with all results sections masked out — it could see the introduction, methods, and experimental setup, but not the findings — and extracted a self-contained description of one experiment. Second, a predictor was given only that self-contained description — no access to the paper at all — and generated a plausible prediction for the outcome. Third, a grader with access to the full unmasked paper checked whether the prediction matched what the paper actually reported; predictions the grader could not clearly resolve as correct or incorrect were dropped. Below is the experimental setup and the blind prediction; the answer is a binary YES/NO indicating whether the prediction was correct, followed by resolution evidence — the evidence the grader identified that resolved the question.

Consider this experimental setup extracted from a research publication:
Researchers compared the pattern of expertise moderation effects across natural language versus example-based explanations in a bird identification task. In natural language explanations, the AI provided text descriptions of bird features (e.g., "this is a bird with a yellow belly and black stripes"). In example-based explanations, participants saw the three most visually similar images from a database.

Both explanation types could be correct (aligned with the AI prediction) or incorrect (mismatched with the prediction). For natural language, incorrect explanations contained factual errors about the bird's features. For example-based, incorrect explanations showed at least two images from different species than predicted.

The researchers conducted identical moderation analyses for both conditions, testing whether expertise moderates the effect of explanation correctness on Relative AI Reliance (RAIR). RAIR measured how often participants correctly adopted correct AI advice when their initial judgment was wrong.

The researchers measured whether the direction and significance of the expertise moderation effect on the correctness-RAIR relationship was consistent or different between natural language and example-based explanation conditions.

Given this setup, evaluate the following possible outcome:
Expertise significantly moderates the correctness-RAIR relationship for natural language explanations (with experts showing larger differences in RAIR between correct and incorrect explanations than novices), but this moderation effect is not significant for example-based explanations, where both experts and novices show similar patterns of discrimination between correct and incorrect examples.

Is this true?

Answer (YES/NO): NO